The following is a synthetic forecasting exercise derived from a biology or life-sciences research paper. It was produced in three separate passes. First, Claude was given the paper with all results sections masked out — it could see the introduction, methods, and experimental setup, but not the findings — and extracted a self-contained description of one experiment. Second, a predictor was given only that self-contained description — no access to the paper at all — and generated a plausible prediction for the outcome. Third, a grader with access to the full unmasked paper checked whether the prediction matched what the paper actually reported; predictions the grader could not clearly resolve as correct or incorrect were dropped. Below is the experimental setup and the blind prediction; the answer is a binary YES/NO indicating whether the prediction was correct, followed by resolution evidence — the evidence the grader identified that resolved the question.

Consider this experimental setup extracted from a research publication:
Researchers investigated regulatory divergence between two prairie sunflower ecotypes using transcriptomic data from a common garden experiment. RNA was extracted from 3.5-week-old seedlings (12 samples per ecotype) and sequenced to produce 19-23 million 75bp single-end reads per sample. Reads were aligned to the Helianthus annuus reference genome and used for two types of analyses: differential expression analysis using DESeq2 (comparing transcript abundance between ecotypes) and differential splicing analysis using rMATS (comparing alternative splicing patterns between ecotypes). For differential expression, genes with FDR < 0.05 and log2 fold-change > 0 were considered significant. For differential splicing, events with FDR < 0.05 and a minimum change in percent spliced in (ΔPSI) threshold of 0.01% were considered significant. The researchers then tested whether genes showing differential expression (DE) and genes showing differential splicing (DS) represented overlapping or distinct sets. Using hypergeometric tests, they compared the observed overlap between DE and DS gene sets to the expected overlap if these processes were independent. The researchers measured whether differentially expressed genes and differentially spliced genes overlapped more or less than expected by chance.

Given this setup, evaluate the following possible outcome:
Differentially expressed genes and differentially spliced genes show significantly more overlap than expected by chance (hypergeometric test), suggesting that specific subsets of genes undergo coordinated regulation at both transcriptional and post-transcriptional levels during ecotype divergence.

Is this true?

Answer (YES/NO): YES